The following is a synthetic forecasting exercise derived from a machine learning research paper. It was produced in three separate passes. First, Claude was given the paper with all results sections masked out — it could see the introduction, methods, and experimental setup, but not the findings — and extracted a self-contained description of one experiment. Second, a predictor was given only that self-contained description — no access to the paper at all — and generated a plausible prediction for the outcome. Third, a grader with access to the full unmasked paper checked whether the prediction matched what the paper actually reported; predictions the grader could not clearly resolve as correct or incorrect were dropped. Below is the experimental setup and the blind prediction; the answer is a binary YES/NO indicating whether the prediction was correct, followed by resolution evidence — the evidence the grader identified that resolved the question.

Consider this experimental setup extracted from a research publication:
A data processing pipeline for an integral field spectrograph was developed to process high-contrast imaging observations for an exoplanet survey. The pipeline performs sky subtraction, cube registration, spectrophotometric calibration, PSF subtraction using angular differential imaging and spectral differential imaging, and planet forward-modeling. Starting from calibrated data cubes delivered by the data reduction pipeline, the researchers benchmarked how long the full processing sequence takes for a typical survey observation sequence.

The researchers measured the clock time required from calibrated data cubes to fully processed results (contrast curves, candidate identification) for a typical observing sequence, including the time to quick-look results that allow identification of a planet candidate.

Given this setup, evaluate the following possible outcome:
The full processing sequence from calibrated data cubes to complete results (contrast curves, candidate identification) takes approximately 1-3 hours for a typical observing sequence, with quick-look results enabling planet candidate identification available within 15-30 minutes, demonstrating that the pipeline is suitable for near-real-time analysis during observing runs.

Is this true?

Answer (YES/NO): NO